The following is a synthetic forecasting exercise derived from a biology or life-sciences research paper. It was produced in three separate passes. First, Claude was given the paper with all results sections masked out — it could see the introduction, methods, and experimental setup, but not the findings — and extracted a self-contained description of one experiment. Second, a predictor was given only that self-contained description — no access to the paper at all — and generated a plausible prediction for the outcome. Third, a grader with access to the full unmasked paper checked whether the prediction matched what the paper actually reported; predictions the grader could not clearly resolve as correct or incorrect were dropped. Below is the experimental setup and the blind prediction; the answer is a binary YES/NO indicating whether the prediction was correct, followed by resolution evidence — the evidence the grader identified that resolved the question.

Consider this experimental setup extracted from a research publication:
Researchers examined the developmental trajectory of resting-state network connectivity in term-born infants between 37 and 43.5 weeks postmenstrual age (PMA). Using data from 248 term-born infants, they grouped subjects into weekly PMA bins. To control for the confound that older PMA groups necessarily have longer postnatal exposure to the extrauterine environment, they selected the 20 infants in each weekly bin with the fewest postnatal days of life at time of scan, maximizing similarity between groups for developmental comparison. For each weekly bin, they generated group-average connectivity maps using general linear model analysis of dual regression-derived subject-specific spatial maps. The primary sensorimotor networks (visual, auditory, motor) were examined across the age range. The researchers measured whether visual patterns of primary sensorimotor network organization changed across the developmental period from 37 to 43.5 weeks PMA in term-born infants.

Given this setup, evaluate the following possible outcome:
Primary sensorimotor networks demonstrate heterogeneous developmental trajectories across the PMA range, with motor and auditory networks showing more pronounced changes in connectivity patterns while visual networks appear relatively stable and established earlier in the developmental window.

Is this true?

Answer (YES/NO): NO